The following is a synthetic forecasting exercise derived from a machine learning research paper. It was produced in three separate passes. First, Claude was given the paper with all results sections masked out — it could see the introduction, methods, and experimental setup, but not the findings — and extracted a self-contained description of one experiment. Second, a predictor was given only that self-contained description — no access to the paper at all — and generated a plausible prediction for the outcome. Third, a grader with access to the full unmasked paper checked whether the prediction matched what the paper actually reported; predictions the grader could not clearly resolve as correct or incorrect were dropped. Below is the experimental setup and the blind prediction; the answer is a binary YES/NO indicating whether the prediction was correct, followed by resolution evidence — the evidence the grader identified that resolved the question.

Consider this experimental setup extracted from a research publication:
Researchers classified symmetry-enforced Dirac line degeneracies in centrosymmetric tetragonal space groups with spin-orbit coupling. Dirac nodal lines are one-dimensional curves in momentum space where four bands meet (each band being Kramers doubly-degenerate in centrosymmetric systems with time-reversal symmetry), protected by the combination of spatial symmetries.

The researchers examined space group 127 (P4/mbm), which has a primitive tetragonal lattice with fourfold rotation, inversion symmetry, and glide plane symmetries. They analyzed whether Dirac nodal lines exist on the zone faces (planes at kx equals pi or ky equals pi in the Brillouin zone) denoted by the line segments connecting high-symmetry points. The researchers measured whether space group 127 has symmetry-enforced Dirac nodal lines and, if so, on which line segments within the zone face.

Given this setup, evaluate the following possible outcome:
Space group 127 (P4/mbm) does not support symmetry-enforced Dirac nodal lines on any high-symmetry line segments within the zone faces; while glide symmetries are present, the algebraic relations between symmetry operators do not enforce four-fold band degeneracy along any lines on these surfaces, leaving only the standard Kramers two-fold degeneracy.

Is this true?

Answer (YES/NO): NO